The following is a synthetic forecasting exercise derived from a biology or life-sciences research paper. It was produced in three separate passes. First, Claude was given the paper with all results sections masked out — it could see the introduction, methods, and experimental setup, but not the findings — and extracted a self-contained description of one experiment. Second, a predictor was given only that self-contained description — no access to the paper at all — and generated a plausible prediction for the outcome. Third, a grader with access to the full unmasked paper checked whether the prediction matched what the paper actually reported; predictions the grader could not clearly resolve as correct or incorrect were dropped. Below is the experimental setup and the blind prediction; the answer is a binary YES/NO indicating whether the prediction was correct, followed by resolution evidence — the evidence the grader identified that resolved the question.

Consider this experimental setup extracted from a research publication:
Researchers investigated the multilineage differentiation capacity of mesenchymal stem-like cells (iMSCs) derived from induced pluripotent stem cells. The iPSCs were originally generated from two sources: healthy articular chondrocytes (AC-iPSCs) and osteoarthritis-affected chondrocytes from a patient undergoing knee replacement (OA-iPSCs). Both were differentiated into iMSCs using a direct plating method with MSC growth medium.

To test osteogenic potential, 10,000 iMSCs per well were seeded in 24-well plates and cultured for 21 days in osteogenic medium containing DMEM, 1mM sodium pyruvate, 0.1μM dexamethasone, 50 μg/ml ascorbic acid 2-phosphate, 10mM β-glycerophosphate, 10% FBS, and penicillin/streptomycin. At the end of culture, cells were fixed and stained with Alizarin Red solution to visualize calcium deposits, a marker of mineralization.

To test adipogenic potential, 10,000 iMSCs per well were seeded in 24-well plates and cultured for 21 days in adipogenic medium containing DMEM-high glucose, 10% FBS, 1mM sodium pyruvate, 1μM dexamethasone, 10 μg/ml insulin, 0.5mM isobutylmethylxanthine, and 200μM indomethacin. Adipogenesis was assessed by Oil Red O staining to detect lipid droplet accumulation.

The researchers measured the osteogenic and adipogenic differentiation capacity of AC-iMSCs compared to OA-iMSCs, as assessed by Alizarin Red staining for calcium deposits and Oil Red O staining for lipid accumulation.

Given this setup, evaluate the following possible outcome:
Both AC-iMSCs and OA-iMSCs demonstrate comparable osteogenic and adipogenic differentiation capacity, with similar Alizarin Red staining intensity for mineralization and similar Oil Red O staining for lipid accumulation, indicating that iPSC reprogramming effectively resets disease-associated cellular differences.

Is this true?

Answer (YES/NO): NO